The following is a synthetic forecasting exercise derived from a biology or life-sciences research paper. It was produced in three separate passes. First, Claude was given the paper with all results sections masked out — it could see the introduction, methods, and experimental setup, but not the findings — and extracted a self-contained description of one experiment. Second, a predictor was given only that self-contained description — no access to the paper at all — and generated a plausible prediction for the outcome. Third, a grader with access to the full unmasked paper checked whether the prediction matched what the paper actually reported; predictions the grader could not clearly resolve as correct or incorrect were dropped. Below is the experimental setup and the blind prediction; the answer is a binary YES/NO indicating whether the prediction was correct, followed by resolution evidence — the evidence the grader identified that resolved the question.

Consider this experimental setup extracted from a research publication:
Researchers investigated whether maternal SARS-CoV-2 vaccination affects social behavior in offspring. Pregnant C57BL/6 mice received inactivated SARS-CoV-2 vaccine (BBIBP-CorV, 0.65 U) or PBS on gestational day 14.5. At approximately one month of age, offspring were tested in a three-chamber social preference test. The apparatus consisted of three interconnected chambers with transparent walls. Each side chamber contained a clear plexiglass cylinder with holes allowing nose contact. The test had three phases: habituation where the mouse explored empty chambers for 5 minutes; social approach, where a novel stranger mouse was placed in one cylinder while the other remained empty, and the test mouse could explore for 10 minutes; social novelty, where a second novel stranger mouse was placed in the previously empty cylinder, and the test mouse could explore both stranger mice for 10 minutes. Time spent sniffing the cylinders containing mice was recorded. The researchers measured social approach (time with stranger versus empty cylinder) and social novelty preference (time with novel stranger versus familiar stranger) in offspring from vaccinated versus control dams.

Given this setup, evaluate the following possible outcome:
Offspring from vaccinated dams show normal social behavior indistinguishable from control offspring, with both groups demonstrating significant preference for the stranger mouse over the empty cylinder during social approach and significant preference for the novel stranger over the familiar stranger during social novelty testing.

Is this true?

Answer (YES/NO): YES